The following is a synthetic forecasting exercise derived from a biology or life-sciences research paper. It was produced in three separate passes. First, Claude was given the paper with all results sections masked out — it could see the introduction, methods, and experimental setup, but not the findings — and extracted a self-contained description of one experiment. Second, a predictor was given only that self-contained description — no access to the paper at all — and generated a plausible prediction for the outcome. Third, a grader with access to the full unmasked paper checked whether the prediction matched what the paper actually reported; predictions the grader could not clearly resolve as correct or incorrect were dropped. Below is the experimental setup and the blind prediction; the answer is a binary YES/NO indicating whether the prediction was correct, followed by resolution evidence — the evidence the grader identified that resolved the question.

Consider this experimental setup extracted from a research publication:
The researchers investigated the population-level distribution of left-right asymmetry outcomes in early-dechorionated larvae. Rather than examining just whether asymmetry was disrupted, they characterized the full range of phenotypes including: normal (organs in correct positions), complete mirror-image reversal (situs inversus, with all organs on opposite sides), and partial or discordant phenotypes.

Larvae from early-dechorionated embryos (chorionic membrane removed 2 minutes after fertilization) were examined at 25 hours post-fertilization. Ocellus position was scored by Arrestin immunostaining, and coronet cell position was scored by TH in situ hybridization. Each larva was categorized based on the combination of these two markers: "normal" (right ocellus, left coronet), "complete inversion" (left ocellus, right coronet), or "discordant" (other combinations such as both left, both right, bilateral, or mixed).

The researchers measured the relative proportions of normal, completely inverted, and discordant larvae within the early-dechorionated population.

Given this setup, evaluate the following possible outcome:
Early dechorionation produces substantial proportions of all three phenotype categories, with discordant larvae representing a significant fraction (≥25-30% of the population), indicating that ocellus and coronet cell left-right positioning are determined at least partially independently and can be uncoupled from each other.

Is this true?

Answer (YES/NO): NO